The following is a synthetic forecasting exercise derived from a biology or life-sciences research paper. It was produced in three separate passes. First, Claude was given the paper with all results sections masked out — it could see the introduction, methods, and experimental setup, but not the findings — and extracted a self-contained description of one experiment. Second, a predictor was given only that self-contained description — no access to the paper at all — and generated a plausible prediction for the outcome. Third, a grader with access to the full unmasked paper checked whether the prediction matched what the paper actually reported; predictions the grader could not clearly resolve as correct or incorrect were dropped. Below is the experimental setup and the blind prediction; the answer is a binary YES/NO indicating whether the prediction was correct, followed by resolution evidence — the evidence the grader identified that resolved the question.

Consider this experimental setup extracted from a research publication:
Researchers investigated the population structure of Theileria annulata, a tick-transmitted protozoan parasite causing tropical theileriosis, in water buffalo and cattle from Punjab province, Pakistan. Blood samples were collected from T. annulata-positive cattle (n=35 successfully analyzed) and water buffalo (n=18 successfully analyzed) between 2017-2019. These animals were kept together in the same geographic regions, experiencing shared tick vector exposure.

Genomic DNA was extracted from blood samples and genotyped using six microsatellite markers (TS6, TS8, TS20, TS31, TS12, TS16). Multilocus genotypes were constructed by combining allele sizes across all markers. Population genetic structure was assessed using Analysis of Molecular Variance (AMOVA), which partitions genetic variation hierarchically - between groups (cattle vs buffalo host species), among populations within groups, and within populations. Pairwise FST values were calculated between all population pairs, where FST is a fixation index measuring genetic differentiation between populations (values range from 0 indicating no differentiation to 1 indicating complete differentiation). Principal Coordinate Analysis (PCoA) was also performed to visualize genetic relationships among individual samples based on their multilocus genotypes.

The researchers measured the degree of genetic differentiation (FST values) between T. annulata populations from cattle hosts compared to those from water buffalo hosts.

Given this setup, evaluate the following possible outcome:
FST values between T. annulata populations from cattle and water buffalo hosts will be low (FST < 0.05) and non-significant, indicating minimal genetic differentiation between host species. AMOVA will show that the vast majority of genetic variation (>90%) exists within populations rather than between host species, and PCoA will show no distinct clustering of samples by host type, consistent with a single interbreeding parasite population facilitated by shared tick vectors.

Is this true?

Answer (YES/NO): YES